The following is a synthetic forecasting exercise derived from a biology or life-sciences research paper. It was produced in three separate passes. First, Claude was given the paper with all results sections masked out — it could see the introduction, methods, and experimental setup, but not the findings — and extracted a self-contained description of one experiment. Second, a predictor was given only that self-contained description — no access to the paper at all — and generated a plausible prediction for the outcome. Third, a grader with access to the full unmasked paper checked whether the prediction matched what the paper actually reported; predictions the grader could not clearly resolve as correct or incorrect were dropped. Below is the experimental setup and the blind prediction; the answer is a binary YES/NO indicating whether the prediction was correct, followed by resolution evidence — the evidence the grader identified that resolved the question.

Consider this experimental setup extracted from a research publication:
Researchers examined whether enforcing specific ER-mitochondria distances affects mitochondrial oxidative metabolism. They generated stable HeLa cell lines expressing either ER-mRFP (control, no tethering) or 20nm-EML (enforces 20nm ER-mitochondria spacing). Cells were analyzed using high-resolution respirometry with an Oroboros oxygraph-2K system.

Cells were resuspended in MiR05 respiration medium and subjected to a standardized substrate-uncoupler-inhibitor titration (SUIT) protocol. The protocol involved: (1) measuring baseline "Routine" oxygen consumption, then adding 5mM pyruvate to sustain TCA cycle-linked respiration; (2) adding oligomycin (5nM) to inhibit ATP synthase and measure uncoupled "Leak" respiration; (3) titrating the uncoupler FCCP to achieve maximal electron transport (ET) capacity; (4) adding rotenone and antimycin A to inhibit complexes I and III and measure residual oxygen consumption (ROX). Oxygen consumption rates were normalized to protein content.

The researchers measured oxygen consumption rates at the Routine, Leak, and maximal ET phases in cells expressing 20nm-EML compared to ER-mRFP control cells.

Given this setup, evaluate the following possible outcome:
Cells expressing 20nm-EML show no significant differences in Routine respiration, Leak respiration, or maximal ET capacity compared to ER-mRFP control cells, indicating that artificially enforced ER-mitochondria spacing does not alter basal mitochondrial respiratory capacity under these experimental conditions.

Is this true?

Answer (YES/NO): NO